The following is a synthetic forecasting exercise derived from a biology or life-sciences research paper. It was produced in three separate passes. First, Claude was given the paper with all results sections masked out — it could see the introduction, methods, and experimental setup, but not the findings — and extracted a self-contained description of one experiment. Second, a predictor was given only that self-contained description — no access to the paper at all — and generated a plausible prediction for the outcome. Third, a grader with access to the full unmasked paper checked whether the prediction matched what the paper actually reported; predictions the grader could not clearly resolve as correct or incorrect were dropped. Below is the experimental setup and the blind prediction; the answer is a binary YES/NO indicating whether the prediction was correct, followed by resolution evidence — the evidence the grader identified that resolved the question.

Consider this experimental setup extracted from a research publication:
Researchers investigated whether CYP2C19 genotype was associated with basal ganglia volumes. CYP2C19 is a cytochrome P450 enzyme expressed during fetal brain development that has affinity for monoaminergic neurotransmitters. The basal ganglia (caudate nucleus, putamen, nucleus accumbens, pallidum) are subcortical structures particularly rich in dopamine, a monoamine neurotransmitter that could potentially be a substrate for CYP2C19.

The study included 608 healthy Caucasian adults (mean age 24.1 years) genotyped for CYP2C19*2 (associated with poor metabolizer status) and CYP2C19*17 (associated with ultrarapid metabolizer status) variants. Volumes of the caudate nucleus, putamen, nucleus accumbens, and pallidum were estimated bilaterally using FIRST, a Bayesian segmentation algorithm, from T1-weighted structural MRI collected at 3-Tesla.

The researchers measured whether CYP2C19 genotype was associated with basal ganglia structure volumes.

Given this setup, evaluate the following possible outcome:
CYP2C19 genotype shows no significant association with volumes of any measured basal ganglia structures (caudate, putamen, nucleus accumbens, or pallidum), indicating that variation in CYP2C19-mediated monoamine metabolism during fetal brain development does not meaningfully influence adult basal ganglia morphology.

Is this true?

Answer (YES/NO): NO